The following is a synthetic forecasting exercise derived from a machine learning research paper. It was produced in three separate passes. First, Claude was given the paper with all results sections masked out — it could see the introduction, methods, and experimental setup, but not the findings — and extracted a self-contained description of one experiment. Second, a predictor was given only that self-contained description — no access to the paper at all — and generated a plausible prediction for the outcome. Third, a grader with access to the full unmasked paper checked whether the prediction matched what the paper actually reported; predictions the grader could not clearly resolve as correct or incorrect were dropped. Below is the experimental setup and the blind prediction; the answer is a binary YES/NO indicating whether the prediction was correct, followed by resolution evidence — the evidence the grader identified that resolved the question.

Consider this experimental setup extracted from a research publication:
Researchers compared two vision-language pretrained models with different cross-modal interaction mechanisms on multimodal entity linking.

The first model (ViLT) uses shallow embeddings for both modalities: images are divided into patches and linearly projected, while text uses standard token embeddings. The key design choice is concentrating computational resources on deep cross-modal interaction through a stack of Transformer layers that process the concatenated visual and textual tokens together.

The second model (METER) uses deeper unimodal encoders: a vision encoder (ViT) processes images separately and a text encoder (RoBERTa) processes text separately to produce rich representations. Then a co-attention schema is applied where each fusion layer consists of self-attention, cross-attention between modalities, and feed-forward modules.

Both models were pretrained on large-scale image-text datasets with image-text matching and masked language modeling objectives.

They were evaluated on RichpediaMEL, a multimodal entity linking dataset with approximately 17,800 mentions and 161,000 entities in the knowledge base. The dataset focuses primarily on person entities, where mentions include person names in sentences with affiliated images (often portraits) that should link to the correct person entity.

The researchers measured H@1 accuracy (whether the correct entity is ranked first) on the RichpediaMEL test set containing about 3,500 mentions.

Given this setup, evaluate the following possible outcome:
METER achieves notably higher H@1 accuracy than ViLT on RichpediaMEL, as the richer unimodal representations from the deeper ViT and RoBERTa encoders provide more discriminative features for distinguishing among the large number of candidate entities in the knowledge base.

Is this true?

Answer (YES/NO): YES